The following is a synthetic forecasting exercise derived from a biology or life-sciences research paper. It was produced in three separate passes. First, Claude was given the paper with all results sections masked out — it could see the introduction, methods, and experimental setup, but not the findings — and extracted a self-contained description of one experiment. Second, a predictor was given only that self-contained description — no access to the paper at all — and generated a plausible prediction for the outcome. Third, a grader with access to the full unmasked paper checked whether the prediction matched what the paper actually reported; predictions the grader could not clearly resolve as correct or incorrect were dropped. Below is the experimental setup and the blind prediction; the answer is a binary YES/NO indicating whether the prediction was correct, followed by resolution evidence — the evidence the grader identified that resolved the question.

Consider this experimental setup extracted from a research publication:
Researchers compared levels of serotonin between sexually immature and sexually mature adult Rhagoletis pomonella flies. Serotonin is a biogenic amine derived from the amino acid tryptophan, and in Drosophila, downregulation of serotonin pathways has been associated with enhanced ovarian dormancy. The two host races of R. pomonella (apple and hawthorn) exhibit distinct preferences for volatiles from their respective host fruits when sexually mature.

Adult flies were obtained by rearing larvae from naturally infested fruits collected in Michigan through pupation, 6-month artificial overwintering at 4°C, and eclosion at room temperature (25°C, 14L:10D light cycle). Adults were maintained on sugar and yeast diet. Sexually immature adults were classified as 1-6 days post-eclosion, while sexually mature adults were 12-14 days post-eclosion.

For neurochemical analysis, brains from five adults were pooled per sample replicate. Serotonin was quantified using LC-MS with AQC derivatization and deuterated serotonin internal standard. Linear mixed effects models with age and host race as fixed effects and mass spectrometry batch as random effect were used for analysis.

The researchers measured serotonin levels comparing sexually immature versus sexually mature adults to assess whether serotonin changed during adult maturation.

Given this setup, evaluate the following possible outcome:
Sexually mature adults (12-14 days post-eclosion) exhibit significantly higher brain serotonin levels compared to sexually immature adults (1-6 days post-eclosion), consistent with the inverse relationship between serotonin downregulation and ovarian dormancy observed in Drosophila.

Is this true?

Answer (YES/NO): NO